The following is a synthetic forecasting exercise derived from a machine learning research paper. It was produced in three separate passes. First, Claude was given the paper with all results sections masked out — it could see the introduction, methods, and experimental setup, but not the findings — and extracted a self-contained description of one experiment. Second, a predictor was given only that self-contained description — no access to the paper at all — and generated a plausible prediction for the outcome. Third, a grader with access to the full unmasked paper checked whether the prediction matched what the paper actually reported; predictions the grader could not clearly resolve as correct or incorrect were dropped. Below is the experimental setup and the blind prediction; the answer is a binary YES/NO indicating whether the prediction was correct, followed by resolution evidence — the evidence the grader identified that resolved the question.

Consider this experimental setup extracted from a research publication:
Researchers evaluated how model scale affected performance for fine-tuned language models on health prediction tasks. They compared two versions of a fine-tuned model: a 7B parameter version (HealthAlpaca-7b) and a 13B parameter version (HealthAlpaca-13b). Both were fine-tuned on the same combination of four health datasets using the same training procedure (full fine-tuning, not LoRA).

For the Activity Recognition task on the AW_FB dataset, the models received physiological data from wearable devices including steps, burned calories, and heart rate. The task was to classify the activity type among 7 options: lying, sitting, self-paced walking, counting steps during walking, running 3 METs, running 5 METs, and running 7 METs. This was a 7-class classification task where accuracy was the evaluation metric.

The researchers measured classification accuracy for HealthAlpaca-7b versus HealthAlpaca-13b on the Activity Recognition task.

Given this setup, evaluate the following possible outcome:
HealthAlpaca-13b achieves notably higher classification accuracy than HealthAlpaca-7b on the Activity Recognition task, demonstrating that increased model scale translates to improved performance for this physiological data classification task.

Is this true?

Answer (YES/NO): YES